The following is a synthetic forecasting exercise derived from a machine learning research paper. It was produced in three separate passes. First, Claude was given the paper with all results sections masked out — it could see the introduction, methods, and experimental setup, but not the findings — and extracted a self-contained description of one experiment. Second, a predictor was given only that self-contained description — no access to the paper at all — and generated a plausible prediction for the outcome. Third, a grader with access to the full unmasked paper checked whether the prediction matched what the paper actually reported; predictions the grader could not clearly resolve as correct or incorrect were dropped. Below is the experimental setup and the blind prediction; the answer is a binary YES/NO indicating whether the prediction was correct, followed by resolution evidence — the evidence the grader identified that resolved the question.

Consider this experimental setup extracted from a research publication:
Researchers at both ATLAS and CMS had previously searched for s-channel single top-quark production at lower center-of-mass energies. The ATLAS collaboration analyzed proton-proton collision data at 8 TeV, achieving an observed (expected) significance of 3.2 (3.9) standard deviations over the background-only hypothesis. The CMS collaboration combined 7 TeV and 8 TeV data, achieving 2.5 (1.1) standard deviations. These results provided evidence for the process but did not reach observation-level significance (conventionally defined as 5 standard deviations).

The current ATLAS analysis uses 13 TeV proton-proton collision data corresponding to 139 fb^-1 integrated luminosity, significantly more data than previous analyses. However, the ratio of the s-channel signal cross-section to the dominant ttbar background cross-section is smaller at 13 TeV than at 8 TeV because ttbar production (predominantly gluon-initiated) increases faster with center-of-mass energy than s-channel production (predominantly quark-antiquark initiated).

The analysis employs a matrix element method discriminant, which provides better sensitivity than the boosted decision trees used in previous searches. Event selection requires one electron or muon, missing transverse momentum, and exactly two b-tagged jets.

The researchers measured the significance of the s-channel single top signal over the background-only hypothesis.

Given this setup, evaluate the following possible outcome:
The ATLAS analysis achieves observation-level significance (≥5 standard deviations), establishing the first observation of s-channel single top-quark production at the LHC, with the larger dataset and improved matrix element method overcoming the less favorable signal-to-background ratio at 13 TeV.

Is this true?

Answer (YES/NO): NO